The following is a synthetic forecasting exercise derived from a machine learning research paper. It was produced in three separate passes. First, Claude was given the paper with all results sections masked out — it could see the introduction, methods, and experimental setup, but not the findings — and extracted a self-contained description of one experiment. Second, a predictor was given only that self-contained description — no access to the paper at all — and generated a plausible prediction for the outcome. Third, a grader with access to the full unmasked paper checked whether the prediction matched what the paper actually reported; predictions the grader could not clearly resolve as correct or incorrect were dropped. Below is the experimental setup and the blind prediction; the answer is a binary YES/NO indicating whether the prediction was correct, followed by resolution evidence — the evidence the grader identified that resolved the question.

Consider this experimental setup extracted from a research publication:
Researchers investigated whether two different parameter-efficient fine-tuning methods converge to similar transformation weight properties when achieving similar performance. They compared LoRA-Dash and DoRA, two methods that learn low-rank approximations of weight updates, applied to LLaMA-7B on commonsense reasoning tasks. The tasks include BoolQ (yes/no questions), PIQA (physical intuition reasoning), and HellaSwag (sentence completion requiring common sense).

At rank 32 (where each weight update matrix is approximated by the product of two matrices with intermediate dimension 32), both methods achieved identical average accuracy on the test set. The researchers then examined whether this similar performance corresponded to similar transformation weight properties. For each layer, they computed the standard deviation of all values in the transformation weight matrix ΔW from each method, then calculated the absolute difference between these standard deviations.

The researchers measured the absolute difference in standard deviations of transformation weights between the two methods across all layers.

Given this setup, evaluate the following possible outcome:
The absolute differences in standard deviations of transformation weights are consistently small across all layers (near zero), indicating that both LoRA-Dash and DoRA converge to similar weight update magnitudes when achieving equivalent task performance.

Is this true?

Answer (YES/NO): YES